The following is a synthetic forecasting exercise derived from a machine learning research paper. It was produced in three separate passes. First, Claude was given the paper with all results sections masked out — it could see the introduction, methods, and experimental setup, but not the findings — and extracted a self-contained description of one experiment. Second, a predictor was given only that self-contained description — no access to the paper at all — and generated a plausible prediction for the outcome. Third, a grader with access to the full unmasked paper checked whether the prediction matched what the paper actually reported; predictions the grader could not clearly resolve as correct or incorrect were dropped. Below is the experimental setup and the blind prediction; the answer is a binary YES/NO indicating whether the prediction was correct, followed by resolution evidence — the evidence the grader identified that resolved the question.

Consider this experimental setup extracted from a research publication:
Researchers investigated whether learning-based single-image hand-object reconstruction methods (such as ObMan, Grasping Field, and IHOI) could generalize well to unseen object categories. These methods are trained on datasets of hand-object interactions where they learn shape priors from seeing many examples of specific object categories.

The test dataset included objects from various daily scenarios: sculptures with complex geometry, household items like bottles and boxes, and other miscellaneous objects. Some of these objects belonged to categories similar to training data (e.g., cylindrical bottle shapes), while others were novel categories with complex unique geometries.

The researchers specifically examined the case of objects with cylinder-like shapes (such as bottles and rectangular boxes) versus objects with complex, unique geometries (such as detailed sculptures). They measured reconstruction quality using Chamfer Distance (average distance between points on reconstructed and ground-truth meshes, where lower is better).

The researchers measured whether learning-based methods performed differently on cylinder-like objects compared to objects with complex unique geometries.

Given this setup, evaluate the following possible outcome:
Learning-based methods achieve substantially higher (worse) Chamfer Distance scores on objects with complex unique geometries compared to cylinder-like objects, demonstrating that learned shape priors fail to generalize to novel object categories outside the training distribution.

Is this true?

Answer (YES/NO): YES